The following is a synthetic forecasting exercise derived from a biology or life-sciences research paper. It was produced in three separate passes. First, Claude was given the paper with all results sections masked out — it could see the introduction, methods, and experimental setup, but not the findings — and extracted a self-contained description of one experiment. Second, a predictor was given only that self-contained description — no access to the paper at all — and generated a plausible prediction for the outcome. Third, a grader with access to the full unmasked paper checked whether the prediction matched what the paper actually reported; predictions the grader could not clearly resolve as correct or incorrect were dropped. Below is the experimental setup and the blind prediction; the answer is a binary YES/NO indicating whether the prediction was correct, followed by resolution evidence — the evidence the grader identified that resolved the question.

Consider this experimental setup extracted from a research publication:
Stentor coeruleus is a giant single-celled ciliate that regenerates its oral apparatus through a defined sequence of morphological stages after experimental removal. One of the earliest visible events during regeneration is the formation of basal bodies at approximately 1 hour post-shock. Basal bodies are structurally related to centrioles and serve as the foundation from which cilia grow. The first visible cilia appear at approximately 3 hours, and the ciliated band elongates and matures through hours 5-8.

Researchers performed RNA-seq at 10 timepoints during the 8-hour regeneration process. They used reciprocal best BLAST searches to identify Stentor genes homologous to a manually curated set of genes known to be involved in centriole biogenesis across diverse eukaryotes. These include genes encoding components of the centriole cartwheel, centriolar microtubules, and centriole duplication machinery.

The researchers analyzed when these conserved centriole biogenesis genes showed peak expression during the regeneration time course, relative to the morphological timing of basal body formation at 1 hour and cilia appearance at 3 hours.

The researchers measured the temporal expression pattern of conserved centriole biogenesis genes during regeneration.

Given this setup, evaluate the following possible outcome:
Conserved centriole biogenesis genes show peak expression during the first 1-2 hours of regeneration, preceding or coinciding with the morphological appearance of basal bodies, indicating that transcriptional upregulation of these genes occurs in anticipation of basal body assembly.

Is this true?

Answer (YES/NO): NO